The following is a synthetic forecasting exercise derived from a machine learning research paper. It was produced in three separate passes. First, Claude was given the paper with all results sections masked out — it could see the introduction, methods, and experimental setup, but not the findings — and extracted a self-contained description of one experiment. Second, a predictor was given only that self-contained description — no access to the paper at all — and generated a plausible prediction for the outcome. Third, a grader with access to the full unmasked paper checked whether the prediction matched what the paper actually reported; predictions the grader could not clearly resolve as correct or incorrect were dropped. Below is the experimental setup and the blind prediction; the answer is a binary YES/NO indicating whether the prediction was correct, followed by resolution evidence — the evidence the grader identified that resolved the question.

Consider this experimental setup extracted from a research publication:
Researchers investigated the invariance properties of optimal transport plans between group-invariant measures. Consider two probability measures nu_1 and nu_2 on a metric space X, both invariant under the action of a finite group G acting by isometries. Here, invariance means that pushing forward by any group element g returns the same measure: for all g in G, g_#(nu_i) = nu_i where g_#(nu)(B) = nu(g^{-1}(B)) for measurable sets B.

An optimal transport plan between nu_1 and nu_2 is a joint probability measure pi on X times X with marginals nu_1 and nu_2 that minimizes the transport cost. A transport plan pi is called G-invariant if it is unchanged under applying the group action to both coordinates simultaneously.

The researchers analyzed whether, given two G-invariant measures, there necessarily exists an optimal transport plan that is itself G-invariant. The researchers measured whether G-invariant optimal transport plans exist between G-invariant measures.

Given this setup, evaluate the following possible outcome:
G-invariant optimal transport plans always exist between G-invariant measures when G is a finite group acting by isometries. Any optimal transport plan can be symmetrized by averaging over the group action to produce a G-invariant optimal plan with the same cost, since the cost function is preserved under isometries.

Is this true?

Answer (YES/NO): YES